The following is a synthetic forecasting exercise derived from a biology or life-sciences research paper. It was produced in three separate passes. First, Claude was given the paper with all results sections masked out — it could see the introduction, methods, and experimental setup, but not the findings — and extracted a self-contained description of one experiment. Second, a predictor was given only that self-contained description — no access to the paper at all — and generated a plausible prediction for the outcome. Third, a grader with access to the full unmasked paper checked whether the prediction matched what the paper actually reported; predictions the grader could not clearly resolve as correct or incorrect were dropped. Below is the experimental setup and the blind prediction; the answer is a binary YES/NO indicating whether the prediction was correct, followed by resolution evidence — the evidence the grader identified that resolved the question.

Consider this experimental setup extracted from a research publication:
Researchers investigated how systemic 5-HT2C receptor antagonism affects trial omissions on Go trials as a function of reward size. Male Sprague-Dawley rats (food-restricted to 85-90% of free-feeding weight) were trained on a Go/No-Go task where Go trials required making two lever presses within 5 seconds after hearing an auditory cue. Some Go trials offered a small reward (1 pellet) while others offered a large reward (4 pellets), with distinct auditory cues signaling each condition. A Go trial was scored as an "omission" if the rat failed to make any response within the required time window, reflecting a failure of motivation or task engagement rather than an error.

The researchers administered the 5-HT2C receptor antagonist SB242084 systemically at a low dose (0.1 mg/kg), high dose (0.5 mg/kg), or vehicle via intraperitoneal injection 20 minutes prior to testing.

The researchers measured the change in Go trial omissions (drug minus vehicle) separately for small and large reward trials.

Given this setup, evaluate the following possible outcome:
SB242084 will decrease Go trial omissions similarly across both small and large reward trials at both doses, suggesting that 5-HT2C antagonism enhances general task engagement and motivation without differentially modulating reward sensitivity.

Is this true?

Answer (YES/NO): NO